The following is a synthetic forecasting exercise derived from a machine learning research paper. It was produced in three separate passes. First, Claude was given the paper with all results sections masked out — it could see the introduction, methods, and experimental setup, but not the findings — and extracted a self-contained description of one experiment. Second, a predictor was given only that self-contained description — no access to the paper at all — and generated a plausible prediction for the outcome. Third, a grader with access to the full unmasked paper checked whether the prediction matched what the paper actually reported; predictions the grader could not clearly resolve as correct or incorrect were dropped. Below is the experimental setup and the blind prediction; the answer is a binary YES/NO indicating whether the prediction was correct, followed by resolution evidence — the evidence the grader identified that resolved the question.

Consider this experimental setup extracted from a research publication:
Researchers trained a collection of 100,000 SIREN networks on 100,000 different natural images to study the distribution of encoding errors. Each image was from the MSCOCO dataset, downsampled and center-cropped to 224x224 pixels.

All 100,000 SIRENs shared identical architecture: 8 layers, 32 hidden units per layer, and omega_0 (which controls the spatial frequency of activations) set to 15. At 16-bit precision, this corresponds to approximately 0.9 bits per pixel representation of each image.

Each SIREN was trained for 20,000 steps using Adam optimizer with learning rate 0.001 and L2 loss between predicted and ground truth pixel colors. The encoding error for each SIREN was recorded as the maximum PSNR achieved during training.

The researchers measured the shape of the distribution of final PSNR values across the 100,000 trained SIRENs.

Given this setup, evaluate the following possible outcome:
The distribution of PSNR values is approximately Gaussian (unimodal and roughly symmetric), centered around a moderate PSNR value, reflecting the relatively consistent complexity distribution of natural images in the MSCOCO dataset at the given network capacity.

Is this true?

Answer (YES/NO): NO